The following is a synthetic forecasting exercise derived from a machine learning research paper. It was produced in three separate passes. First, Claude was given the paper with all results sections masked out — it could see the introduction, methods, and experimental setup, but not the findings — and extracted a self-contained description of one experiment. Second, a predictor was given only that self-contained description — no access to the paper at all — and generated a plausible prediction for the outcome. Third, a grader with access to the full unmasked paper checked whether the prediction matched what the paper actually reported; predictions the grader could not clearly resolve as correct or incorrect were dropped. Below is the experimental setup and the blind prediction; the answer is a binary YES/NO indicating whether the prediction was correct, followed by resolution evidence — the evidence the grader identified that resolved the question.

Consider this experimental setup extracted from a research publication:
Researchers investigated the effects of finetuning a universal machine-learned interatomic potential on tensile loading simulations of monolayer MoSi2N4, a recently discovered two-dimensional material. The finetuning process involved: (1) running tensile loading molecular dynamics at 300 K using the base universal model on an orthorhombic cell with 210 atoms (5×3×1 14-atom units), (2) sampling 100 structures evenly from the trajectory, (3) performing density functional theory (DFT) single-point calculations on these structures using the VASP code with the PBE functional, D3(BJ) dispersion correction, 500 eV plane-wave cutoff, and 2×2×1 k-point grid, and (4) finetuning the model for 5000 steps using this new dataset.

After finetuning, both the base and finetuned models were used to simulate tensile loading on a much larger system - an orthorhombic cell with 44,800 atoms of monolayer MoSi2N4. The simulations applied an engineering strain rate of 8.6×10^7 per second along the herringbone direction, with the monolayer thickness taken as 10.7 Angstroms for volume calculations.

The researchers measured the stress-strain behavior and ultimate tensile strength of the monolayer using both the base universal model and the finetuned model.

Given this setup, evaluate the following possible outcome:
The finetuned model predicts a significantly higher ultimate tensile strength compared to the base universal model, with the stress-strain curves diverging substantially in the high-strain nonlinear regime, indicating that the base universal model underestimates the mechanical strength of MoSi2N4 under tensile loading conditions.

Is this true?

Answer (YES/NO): YES